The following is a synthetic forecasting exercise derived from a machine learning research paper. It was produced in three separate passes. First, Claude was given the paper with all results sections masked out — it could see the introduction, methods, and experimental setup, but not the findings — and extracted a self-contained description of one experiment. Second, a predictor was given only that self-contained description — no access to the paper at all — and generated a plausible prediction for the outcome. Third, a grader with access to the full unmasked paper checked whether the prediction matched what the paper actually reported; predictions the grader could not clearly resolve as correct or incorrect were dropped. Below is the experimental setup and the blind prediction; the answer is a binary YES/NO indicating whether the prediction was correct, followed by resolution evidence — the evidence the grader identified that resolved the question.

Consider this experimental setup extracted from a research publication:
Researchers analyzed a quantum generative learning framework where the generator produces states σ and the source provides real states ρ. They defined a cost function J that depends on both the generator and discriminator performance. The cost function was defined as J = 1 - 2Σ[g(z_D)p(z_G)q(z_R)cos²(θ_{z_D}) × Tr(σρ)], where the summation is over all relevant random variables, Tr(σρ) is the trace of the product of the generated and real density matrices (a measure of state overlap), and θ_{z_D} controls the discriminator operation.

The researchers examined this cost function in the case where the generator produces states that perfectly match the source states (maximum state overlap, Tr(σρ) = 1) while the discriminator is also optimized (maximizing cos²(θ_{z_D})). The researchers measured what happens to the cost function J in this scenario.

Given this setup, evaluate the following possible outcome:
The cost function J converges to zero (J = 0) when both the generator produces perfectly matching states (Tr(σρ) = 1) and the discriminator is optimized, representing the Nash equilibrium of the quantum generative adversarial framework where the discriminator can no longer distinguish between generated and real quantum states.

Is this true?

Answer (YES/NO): YES